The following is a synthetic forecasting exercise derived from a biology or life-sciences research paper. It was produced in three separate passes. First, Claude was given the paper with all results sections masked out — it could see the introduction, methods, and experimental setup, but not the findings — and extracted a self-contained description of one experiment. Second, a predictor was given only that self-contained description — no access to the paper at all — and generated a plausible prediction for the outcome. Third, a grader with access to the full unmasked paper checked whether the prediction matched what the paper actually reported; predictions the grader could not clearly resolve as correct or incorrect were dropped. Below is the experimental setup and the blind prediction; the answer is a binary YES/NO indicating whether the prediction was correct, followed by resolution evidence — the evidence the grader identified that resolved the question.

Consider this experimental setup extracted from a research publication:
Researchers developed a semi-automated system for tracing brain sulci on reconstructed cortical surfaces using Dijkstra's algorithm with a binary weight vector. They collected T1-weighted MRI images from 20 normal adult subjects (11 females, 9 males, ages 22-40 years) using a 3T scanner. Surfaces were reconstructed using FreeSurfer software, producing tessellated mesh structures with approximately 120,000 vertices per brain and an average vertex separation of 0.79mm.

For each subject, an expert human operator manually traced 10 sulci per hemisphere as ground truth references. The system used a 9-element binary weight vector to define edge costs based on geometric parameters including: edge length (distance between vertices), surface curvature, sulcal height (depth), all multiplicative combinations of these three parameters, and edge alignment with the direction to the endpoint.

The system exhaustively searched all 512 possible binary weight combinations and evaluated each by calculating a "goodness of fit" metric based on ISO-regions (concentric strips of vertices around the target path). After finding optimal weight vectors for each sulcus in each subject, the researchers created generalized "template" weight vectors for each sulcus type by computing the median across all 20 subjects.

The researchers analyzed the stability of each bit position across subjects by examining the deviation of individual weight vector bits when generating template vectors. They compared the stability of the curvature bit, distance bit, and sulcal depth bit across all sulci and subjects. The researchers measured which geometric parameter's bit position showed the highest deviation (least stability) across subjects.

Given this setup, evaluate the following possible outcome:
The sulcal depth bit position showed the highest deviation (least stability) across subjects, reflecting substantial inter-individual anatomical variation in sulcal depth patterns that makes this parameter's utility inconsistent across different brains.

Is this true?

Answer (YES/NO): NO